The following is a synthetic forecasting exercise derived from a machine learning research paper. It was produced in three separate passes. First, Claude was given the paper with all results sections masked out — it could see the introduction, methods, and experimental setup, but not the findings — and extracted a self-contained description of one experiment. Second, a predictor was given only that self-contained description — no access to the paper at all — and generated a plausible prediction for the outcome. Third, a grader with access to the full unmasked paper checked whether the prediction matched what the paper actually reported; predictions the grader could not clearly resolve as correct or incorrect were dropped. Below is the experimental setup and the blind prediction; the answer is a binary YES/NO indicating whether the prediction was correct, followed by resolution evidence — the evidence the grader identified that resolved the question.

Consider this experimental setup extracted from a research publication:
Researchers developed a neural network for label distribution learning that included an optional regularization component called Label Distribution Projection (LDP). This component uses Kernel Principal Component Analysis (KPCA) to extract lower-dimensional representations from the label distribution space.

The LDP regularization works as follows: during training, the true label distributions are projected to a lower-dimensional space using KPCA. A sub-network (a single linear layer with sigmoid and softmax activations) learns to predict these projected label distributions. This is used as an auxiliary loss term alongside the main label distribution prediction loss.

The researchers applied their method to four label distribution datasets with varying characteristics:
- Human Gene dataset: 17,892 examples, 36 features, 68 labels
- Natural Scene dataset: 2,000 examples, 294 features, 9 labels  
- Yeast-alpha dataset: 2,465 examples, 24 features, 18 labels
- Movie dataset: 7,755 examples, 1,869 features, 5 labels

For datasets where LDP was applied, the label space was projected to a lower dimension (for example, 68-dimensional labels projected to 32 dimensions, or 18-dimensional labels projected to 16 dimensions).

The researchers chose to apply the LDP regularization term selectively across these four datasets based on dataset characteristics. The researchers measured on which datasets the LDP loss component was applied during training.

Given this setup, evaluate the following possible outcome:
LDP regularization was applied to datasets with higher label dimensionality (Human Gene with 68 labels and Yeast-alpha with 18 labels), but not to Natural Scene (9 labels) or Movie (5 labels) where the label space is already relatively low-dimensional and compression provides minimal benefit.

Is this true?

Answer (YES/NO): YES